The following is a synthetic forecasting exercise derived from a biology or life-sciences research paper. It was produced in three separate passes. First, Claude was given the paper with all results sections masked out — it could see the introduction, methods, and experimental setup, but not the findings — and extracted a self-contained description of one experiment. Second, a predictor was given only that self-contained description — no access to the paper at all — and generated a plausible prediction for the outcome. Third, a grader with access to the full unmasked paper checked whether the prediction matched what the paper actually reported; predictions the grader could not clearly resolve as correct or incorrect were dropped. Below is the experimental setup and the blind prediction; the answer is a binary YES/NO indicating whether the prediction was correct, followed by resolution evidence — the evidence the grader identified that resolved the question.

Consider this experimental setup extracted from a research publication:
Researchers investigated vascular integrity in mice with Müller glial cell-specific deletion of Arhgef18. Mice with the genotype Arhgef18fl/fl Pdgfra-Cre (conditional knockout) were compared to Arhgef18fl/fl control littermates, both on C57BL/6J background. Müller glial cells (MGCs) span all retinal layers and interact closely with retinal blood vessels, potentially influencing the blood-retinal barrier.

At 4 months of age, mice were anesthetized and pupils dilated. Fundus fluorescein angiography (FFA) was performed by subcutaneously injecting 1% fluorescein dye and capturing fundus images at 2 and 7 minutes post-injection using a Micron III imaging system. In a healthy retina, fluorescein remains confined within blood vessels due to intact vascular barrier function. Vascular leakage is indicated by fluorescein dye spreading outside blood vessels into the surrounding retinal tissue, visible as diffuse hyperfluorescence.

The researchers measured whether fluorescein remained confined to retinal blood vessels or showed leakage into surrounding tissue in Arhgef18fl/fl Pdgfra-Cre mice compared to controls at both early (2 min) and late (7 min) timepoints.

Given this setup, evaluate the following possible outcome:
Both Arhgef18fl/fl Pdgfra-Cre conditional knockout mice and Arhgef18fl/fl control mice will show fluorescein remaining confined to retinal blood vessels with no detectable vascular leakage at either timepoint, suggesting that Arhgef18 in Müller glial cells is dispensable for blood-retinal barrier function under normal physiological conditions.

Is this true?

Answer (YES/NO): NO